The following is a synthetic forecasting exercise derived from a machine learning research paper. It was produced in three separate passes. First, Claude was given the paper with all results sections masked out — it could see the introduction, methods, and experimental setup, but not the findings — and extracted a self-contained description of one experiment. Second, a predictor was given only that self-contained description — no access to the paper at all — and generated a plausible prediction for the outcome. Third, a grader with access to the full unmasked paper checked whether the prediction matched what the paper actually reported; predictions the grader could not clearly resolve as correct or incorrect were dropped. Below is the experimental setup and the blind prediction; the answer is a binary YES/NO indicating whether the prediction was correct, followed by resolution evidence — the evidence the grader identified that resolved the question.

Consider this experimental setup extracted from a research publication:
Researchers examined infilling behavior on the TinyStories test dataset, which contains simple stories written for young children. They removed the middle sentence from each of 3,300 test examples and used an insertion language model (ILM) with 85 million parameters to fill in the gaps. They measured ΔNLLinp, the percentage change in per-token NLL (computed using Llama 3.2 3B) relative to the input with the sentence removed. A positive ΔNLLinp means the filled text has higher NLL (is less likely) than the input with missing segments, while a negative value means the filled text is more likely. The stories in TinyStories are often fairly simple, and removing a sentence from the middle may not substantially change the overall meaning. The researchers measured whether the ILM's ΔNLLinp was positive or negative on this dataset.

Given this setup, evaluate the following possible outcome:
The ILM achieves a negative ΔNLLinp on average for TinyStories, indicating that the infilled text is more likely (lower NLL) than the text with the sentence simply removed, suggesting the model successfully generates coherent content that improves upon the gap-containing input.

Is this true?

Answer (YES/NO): NO